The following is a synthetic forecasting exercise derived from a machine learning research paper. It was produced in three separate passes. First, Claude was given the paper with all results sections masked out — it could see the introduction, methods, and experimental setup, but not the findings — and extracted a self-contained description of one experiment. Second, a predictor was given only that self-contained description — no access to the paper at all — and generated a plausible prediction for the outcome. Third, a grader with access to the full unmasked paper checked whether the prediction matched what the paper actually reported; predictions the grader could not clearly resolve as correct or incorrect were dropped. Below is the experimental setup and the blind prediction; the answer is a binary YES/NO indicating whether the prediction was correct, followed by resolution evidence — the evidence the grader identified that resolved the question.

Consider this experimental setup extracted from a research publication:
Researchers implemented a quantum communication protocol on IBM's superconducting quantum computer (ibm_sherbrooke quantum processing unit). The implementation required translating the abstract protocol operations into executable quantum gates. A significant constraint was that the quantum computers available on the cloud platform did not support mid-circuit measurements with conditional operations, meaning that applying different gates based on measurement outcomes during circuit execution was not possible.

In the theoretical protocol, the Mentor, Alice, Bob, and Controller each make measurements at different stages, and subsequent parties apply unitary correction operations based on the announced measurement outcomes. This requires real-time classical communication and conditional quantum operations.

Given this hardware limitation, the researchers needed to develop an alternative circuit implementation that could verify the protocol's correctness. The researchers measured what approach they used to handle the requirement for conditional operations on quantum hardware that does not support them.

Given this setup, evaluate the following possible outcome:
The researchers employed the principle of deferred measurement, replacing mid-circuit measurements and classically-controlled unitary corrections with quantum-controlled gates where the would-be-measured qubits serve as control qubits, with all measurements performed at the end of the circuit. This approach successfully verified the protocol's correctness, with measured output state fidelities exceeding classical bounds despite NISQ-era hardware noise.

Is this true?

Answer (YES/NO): NO